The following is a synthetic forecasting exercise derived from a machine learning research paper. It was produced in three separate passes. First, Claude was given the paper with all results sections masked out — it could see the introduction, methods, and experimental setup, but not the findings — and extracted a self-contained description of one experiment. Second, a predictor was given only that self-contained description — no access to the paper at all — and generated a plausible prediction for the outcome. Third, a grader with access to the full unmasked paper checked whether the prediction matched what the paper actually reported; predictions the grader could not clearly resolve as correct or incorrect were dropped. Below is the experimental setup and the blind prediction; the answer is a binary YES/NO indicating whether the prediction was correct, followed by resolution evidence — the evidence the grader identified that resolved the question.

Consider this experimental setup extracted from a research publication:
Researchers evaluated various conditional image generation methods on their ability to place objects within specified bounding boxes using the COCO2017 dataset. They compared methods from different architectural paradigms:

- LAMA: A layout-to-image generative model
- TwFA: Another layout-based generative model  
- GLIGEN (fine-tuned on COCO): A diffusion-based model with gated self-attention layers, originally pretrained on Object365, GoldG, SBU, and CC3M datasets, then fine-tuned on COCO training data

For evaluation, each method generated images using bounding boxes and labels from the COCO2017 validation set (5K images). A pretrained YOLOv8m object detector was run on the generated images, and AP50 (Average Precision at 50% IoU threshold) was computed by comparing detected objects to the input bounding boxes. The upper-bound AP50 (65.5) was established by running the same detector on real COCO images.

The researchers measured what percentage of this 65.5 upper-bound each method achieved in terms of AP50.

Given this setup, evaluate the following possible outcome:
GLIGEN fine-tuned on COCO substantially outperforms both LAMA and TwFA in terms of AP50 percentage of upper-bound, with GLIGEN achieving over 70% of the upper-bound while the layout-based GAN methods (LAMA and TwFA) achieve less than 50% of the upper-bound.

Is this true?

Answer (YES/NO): NO